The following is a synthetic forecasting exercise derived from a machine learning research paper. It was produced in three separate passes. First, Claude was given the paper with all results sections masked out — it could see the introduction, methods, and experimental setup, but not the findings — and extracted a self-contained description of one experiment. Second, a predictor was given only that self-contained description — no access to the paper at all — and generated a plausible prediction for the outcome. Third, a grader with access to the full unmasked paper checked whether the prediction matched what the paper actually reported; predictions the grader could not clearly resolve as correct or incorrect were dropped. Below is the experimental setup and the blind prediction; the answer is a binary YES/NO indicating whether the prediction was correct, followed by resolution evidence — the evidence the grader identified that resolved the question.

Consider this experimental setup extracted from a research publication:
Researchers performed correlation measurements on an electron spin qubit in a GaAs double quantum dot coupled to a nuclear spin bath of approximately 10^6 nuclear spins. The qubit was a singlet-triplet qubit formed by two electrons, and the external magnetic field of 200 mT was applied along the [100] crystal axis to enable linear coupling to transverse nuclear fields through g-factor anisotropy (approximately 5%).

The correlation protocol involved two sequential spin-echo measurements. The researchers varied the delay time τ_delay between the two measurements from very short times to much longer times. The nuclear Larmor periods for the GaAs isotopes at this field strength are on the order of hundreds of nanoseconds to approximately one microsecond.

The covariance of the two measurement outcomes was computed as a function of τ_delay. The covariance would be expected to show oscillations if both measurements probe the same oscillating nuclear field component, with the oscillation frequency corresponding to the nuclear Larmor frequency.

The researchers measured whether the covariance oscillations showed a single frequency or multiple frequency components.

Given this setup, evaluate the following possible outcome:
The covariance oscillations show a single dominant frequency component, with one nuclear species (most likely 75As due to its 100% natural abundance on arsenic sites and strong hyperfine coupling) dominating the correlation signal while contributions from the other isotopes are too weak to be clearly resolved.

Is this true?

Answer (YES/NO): NO